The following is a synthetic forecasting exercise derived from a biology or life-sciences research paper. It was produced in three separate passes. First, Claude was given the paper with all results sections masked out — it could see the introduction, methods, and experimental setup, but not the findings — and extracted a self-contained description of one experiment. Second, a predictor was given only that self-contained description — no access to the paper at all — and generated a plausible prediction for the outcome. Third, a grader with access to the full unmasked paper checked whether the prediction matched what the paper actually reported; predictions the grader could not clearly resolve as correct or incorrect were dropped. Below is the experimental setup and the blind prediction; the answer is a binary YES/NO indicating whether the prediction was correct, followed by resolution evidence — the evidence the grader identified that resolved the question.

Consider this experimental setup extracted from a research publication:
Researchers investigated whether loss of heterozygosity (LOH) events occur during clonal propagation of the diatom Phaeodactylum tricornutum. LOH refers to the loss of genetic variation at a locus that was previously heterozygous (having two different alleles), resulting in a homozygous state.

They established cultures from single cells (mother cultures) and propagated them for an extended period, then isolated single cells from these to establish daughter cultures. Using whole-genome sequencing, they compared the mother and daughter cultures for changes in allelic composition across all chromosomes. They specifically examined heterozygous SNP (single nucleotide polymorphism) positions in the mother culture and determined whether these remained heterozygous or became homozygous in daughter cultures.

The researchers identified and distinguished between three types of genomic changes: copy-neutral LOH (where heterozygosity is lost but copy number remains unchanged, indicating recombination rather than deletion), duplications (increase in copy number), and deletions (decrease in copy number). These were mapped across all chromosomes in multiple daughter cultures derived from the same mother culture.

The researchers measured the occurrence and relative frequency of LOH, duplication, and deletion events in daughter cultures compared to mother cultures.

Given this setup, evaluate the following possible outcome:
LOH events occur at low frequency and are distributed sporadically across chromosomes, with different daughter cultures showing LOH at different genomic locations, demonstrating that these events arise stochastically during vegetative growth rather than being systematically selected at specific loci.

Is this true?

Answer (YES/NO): YES